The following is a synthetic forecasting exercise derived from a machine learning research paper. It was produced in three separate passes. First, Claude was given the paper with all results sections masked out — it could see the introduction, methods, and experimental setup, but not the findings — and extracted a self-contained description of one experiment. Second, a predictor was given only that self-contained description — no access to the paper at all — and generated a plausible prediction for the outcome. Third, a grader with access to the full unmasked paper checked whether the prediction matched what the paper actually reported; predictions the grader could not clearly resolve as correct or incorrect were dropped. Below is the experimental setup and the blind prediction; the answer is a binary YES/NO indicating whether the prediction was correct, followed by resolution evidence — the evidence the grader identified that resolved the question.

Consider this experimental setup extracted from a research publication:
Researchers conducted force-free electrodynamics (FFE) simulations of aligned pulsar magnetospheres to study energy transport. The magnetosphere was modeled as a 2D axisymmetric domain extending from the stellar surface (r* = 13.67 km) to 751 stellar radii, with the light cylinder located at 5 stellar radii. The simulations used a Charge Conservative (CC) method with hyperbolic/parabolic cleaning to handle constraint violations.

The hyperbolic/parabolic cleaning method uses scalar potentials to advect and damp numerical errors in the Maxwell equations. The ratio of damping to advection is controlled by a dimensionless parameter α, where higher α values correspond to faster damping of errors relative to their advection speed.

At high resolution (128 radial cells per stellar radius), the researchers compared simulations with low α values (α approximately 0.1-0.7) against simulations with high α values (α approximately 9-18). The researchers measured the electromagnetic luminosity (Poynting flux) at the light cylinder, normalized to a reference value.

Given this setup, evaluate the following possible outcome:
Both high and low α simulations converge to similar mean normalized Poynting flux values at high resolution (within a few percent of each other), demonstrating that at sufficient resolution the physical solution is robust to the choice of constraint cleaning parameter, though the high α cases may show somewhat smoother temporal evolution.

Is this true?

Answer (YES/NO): NO